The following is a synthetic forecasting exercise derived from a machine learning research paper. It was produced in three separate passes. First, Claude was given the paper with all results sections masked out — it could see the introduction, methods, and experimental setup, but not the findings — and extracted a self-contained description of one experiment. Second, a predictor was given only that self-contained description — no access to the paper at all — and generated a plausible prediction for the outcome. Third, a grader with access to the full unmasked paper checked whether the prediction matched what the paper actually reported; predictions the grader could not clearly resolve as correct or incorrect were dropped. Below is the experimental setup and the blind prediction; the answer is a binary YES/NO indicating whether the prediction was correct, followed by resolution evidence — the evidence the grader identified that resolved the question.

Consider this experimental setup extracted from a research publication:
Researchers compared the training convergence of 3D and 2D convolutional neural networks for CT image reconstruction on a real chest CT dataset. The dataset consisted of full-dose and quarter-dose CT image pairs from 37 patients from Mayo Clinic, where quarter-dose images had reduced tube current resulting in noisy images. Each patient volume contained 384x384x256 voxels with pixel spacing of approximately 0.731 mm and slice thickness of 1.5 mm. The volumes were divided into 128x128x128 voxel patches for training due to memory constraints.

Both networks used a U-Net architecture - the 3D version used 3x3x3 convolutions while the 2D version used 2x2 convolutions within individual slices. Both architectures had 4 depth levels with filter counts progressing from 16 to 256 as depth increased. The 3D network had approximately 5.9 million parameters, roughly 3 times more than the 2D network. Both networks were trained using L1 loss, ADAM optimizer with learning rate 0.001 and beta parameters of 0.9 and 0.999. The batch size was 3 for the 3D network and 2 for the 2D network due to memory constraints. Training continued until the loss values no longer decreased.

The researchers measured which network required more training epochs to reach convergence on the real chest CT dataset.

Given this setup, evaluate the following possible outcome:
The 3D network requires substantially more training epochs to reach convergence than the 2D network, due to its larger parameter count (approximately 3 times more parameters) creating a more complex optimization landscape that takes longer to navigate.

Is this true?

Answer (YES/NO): NO